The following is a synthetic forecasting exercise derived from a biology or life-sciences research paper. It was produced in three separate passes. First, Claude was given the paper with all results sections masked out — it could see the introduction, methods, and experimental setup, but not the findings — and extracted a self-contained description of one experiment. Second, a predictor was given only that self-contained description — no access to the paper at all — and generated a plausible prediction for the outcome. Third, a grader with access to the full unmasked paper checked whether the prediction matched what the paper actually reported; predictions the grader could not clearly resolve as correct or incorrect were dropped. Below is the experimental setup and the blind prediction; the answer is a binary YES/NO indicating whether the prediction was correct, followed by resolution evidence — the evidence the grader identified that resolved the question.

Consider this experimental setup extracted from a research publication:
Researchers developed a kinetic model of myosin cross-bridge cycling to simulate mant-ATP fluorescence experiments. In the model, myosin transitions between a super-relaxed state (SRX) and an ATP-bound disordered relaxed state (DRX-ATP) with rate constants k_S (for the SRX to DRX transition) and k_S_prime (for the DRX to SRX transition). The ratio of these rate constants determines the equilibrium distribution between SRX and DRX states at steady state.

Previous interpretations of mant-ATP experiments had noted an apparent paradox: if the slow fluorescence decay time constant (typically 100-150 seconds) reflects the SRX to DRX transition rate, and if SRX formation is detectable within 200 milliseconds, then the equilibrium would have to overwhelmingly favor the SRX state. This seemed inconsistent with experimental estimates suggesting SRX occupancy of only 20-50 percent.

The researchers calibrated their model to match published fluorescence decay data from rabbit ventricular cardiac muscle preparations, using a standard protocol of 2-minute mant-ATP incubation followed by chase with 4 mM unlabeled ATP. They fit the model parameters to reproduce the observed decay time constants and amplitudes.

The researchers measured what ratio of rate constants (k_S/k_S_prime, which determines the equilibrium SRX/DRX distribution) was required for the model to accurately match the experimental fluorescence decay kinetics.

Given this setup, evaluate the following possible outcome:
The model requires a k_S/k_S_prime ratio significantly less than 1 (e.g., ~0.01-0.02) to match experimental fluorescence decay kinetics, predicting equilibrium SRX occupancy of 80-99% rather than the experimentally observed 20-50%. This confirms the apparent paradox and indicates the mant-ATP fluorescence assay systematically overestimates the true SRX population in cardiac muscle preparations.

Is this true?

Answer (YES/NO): NO